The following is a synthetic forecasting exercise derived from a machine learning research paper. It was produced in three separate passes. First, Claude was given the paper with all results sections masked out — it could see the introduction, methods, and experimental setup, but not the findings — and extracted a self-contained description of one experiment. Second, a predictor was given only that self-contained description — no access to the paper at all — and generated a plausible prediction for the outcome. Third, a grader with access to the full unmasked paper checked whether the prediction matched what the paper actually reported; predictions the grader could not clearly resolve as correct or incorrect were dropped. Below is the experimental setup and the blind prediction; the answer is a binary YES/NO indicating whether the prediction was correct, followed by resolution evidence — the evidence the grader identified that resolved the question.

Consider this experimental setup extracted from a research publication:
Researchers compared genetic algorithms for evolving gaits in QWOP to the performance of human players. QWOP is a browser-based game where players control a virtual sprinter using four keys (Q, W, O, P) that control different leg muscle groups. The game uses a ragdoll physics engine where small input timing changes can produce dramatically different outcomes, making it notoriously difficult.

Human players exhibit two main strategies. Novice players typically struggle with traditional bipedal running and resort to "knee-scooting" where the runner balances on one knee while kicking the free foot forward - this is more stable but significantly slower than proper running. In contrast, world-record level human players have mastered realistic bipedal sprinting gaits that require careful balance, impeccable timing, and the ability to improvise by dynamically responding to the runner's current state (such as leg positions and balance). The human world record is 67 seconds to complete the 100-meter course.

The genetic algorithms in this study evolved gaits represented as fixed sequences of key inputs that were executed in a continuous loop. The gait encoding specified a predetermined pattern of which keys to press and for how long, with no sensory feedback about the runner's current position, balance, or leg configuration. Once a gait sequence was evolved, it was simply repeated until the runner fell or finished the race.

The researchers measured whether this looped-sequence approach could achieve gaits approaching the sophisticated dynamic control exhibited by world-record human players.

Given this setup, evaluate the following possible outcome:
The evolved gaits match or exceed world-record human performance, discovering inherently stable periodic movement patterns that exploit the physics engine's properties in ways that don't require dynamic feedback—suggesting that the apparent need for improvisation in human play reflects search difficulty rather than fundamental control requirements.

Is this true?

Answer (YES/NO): NO